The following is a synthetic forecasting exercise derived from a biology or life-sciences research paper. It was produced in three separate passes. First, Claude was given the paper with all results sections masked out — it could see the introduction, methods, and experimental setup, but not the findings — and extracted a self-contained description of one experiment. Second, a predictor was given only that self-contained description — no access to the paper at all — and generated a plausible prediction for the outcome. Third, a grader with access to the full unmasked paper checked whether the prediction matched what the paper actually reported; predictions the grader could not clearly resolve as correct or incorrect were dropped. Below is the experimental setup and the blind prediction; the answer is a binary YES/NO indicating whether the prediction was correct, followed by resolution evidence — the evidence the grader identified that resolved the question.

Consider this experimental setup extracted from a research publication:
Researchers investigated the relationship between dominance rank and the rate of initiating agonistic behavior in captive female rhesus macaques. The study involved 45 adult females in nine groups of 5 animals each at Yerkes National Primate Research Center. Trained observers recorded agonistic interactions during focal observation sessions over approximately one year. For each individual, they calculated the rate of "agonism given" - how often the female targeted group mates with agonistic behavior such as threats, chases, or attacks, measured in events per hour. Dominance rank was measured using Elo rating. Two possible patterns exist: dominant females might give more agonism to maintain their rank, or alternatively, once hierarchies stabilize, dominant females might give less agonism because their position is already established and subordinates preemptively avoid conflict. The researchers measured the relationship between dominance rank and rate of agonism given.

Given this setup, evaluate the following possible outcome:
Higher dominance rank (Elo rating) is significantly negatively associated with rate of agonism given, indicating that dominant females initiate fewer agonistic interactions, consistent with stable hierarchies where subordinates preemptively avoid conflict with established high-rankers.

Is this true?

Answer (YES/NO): NO